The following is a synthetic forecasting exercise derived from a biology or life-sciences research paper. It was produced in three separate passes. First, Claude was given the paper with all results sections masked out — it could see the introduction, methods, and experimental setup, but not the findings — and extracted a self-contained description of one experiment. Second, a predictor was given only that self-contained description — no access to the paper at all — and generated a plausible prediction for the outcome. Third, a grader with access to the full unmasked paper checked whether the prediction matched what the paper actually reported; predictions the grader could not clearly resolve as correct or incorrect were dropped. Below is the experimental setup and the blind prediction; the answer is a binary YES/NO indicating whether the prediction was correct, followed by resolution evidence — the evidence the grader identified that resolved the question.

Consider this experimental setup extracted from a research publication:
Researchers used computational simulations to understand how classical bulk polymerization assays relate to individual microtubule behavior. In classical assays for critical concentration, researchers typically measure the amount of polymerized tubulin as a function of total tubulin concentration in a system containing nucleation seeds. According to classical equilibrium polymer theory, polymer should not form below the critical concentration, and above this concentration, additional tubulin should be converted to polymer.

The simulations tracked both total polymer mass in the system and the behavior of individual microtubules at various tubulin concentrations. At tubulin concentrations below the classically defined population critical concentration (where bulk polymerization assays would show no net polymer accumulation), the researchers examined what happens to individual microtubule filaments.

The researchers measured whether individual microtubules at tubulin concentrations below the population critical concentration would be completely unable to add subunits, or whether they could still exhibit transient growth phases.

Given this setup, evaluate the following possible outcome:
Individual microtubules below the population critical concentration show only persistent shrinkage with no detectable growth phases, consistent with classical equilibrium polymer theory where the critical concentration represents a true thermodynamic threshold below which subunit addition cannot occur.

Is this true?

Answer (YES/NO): NO